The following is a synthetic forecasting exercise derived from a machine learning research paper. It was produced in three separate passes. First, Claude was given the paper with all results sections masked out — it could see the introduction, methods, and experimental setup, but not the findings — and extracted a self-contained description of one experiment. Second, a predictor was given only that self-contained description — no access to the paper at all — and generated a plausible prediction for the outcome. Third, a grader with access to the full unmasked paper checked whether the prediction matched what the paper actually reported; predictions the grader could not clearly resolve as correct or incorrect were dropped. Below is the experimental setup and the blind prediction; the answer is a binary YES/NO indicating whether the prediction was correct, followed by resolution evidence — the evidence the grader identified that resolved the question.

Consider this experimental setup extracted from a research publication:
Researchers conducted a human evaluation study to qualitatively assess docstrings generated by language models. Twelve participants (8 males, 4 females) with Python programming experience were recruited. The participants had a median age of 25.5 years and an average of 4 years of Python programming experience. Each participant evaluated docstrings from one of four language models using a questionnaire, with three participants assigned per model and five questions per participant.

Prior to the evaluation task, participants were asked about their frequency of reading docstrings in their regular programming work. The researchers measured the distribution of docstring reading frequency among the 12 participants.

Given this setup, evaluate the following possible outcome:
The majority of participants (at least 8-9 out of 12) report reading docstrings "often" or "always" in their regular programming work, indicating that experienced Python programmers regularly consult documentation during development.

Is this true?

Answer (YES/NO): NO